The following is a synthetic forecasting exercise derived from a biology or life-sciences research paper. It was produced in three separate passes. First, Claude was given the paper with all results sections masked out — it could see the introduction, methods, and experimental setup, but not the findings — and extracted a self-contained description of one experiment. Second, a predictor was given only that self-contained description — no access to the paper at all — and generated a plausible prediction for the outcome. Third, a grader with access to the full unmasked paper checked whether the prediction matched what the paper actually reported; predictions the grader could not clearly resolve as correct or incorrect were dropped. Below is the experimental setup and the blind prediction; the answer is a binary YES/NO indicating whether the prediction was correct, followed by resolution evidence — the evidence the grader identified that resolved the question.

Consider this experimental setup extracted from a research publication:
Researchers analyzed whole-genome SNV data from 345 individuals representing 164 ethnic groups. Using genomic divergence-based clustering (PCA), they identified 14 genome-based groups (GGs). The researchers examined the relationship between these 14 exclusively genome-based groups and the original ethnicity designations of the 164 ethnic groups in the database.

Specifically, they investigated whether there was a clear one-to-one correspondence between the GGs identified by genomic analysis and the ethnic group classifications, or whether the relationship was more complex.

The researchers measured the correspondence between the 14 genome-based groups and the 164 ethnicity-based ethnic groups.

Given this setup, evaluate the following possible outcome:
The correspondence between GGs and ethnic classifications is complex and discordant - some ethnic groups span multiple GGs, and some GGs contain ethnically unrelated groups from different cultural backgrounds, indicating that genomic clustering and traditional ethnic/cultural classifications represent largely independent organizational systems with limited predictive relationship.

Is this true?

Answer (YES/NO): NO